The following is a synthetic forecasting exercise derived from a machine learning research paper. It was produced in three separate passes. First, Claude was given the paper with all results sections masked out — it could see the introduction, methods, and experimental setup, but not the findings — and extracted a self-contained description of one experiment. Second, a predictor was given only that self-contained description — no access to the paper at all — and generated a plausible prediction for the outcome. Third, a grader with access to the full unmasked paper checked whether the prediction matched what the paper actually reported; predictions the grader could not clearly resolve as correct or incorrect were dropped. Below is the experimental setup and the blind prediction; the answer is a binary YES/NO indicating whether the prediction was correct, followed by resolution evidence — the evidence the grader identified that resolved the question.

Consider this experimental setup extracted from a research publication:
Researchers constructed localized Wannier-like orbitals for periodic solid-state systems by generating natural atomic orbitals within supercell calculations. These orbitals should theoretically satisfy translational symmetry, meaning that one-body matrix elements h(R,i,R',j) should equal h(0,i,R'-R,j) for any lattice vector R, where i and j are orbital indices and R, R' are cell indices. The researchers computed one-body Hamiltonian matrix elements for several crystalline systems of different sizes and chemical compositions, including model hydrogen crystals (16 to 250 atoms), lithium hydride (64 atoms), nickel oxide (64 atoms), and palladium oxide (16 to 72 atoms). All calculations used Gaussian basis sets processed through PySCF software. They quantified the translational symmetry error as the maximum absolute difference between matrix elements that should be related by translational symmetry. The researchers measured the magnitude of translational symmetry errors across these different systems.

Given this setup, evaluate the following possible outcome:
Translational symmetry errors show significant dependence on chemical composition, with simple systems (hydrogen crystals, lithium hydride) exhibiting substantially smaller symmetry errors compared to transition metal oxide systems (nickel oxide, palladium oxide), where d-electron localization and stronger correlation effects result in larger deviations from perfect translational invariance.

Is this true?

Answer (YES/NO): NO